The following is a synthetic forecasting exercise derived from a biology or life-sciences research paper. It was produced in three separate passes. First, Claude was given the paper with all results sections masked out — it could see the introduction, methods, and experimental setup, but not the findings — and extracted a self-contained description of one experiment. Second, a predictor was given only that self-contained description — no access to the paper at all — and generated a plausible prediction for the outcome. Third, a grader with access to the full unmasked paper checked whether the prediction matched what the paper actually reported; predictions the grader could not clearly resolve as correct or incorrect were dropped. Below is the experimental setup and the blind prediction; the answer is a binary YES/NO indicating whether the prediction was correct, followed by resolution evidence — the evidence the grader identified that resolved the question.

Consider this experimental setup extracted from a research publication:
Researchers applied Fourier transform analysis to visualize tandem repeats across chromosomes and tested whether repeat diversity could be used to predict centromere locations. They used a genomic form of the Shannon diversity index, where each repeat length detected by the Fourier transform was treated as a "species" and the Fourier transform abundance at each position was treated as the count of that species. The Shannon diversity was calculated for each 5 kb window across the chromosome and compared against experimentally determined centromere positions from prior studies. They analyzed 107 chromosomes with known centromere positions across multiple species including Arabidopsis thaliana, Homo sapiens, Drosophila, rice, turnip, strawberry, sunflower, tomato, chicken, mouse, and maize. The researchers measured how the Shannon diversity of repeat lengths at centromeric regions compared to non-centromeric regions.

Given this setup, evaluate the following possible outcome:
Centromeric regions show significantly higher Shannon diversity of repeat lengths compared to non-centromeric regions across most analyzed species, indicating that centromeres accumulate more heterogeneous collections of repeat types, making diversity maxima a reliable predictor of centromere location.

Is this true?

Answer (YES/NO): NO